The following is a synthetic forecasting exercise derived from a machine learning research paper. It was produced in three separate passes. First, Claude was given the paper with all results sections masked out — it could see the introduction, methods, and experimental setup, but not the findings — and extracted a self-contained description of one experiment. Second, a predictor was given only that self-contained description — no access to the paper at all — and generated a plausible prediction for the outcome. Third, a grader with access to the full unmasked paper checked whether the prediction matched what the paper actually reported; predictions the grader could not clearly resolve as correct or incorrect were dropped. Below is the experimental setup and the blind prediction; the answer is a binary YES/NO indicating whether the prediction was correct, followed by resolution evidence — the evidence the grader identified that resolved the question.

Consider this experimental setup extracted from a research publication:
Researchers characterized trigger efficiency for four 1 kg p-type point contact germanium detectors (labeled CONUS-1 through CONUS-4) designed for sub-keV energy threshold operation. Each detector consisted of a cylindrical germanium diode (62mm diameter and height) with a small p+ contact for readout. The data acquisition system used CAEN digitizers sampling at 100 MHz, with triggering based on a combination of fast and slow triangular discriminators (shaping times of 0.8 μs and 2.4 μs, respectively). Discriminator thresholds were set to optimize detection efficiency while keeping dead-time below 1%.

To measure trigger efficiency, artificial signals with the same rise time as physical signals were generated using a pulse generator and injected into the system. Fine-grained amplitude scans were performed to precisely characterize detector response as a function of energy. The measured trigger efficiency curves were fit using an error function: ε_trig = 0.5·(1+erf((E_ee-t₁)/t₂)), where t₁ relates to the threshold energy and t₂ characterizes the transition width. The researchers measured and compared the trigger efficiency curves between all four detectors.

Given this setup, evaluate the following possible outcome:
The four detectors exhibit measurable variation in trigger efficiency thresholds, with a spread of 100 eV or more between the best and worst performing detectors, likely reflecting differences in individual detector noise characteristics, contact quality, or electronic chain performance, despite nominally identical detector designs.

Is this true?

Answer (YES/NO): NO